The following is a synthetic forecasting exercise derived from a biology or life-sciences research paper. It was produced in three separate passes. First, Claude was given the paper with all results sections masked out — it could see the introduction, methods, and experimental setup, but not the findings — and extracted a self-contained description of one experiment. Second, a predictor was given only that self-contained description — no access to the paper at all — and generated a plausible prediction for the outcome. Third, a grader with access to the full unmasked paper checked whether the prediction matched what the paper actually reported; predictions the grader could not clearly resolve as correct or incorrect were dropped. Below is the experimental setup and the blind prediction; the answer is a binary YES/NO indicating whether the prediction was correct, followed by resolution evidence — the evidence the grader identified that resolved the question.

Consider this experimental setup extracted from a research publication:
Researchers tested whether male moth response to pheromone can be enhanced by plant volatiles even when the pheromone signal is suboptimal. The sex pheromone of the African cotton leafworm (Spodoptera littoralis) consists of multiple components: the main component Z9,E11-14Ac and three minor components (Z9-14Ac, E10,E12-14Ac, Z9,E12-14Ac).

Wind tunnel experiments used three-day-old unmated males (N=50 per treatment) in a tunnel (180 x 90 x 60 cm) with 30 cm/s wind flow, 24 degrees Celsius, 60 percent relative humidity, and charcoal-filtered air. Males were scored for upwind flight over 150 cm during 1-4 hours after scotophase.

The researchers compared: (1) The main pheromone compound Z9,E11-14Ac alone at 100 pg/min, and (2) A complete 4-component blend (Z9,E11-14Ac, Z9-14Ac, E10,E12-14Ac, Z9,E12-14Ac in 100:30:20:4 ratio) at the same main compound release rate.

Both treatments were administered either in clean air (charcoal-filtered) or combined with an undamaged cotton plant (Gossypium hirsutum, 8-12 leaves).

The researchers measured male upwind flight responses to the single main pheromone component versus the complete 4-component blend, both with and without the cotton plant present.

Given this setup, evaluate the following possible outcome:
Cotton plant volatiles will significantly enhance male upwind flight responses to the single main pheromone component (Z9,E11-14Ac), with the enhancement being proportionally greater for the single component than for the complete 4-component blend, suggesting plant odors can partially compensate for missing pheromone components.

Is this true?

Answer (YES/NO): NO